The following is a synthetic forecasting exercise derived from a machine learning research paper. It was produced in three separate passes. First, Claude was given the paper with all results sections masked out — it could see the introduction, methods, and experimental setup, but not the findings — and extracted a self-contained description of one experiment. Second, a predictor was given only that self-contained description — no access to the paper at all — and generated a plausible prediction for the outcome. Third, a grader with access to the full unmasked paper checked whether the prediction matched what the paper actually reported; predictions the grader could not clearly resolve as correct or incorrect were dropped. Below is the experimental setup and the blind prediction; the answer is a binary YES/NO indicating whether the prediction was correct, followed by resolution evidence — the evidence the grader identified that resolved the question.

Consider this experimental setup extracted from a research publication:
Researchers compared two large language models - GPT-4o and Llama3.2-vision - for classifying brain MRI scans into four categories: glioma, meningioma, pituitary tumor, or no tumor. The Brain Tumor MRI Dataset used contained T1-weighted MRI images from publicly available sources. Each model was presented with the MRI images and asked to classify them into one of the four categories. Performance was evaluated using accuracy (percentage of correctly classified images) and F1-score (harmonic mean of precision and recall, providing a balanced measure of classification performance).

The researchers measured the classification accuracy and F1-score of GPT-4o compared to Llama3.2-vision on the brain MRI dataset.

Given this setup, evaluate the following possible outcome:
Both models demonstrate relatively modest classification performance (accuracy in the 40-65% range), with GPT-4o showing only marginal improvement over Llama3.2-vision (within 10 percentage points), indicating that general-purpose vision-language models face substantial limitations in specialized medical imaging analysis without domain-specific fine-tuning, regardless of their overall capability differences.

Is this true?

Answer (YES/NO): YES